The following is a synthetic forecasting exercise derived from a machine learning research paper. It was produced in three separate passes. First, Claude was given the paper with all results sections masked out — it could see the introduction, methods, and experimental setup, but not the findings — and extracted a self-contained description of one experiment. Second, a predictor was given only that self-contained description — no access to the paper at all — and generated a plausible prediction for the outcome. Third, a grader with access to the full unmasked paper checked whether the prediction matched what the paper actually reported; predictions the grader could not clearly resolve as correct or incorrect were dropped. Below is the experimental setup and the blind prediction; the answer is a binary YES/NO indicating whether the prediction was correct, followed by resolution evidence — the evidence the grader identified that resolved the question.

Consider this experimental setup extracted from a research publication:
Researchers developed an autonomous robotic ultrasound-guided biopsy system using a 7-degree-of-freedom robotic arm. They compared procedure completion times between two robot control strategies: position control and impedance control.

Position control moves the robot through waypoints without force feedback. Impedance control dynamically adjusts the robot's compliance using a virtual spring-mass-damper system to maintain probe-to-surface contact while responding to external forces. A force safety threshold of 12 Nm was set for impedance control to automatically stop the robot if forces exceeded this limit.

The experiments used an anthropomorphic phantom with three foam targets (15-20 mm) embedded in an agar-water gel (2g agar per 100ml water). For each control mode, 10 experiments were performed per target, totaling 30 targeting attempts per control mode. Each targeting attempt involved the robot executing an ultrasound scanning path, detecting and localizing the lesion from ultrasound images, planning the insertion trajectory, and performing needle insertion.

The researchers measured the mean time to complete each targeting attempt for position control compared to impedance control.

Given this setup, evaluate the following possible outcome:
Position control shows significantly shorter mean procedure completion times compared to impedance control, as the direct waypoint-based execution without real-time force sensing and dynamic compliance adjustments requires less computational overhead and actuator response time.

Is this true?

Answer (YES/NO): NO